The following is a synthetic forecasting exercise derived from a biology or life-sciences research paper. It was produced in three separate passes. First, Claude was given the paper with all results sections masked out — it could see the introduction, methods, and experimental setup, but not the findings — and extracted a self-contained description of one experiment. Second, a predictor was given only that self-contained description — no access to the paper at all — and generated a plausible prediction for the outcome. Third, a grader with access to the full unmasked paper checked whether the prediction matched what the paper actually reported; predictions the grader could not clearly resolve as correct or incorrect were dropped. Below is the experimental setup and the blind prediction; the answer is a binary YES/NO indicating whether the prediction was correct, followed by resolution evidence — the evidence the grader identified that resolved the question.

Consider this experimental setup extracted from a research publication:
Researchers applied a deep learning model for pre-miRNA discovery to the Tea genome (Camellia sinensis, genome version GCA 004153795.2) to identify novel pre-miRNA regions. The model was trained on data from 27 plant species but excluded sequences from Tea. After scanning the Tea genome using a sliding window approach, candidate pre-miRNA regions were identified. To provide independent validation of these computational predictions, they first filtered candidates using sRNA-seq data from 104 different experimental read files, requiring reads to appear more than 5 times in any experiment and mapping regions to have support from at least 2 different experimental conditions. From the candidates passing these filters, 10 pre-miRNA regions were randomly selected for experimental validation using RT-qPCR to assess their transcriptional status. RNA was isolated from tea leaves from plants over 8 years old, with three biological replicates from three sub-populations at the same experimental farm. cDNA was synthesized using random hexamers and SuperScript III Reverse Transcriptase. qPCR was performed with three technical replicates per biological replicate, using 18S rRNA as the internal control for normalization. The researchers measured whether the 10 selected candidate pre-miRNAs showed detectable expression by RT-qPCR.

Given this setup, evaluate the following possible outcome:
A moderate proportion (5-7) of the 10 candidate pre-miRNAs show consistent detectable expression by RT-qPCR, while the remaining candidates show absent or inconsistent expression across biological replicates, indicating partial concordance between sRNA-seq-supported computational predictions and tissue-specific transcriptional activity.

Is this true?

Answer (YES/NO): NO